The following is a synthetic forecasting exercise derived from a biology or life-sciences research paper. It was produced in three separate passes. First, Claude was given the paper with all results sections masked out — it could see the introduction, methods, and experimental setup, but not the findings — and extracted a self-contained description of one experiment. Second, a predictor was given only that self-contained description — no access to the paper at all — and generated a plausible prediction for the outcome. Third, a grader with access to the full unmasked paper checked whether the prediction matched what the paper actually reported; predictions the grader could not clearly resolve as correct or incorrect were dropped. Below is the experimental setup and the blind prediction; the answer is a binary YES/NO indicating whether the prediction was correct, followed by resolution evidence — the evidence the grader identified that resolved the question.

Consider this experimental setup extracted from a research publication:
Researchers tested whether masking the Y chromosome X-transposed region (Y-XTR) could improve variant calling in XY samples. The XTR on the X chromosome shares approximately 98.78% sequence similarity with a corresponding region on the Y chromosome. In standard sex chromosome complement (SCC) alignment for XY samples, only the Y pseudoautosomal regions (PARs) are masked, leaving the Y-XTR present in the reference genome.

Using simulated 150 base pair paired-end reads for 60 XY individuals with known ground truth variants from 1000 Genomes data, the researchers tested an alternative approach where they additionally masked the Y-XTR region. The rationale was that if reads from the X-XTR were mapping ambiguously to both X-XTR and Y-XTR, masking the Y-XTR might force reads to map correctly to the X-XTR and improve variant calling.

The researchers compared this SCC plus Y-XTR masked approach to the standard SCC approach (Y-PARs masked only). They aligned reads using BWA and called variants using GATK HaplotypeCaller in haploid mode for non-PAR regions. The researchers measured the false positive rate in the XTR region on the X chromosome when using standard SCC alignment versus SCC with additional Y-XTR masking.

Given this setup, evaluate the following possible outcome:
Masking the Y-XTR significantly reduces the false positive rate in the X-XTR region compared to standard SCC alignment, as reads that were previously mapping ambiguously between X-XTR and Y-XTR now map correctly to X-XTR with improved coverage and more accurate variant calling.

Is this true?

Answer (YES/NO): NO